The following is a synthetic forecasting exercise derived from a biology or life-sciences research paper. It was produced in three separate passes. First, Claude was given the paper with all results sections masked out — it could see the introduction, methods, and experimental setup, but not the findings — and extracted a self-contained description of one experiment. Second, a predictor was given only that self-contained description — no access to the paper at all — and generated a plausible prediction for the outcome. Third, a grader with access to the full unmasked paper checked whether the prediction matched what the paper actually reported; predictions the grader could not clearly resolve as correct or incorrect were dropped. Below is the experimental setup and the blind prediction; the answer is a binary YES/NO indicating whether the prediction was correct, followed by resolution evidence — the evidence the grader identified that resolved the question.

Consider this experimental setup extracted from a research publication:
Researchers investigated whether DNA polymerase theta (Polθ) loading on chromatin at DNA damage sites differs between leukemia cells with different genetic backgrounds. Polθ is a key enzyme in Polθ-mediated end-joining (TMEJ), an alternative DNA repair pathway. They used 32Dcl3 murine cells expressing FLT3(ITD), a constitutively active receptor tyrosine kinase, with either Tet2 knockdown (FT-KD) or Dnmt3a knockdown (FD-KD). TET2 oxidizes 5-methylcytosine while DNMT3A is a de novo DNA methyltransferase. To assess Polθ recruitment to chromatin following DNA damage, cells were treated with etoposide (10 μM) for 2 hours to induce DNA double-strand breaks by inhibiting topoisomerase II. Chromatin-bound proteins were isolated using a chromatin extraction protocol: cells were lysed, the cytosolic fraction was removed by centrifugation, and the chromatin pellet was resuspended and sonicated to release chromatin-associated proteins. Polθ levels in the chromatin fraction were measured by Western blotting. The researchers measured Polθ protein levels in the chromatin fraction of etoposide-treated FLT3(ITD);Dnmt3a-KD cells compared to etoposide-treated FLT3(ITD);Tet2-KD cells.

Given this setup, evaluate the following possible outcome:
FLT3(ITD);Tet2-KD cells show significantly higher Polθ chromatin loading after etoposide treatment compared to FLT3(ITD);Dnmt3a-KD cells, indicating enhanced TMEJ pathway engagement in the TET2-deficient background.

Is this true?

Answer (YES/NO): NO